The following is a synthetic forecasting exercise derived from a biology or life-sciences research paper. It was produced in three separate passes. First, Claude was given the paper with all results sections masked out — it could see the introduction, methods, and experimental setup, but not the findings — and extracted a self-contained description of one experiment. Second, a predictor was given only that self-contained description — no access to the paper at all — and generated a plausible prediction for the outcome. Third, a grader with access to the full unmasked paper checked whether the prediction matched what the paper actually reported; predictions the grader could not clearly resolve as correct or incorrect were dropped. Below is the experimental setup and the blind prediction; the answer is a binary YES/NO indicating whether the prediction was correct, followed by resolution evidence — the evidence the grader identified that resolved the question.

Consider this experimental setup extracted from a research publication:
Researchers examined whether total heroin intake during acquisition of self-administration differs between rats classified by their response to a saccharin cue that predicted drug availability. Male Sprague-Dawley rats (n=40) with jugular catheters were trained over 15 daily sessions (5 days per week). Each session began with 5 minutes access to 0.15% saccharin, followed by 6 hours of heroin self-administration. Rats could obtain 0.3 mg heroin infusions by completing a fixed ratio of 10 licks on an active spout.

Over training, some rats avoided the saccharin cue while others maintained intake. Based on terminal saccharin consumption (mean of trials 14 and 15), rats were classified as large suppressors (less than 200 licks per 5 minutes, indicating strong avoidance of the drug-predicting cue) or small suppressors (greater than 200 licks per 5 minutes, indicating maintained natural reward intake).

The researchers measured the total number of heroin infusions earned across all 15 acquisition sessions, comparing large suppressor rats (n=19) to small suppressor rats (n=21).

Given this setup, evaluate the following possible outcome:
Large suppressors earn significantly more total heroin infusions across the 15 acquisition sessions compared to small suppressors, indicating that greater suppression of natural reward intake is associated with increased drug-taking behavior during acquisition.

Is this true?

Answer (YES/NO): NO